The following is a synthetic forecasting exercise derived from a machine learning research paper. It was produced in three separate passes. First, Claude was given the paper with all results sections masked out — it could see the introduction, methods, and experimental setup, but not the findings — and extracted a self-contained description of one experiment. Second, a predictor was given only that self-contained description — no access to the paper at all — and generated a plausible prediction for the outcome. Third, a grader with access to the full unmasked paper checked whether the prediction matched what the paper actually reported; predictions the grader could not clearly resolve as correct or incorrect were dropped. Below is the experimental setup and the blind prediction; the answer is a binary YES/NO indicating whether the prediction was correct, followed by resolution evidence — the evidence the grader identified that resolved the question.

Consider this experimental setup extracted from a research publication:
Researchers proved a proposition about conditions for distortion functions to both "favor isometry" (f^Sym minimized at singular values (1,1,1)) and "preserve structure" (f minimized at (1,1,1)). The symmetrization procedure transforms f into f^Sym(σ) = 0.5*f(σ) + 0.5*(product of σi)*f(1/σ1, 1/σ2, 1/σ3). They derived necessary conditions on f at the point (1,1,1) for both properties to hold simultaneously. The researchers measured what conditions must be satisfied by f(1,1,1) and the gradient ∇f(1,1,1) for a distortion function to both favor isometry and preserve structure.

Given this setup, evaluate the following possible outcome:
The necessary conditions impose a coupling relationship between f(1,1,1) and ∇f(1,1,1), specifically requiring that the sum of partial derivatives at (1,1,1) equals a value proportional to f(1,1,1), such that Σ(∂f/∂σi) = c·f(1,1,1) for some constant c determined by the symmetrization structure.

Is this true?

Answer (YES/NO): NO